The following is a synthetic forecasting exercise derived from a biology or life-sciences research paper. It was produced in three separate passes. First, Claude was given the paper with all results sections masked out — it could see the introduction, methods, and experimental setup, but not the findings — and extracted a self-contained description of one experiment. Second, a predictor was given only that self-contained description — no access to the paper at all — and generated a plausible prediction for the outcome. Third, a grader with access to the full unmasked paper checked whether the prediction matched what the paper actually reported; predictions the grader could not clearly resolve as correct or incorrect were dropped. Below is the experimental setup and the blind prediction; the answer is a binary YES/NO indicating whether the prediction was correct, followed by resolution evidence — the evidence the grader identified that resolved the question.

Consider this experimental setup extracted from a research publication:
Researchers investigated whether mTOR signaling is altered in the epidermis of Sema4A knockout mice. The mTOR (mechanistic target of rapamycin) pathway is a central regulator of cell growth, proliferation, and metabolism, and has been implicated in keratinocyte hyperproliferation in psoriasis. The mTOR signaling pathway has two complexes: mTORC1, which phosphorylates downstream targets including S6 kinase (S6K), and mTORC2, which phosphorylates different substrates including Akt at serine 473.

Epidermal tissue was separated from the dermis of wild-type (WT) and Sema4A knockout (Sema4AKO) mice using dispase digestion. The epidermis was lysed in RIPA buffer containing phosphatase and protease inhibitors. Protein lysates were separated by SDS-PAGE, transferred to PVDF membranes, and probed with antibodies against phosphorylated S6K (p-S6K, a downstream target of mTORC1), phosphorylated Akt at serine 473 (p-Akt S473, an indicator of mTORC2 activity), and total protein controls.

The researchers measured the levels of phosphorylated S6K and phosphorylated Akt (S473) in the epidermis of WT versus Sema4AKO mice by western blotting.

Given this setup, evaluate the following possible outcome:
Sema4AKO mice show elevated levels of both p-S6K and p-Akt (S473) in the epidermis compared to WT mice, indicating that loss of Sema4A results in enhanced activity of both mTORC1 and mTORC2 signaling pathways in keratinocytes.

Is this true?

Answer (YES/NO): NO